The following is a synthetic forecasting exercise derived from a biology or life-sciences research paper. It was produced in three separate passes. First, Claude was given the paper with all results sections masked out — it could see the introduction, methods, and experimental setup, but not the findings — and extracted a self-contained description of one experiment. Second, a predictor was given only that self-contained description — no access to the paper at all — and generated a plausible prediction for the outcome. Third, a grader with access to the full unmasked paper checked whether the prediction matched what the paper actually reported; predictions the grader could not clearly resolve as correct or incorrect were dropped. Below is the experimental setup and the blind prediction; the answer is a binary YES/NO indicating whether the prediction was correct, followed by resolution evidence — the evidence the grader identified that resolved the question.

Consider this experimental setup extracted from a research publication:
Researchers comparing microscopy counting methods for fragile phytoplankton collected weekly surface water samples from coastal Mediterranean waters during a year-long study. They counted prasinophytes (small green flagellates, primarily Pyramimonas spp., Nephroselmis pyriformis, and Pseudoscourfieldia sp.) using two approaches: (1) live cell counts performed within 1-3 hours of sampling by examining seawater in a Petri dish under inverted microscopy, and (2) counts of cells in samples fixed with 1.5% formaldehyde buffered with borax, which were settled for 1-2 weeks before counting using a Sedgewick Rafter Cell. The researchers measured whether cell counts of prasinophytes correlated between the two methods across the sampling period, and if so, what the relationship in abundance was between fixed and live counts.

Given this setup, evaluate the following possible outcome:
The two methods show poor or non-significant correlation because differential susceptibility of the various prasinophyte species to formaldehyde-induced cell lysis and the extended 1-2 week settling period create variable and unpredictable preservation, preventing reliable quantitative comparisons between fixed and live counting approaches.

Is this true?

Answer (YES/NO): NO